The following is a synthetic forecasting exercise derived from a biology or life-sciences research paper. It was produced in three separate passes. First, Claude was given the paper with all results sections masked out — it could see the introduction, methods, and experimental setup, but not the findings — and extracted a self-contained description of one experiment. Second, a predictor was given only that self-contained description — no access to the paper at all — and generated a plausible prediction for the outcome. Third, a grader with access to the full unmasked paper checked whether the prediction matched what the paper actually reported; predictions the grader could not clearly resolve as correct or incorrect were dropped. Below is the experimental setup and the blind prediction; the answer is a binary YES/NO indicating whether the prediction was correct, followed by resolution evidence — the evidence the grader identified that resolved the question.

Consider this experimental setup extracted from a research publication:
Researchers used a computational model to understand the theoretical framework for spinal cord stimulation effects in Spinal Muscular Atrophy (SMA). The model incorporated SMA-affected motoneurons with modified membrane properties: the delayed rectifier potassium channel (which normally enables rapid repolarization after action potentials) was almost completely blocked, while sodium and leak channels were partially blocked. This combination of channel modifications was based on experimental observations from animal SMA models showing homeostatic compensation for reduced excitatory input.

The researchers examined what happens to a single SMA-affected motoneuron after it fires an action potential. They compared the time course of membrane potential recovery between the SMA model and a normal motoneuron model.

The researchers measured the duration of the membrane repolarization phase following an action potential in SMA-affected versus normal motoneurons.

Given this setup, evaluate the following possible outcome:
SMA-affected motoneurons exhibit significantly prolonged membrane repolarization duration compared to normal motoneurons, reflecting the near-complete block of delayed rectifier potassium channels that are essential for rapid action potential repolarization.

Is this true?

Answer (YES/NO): YES